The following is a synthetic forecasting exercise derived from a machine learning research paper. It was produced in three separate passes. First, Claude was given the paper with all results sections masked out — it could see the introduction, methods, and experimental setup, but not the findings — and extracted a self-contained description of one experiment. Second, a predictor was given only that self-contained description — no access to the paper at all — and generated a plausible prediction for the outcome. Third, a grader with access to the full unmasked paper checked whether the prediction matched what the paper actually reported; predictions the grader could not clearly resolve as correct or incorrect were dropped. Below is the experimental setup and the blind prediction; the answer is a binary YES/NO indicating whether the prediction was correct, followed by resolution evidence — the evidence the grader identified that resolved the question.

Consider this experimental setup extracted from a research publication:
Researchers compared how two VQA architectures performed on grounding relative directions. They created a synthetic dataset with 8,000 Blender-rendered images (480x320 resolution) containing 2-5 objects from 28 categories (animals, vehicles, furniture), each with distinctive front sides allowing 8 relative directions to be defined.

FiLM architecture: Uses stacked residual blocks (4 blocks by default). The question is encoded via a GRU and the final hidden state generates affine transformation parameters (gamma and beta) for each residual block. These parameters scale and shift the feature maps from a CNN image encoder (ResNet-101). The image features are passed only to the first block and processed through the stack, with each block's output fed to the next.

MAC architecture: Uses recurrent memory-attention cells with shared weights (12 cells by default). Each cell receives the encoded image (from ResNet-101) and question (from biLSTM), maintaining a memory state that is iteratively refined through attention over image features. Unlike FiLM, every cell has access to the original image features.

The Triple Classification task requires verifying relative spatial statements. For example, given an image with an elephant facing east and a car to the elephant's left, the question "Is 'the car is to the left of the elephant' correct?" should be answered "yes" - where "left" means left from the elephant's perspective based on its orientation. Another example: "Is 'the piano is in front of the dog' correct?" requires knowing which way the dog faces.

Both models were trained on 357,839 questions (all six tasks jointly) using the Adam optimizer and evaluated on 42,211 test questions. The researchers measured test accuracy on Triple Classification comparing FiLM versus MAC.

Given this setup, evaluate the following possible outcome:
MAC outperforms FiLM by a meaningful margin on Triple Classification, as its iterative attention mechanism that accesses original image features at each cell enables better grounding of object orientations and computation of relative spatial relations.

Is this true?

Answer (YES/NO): NO